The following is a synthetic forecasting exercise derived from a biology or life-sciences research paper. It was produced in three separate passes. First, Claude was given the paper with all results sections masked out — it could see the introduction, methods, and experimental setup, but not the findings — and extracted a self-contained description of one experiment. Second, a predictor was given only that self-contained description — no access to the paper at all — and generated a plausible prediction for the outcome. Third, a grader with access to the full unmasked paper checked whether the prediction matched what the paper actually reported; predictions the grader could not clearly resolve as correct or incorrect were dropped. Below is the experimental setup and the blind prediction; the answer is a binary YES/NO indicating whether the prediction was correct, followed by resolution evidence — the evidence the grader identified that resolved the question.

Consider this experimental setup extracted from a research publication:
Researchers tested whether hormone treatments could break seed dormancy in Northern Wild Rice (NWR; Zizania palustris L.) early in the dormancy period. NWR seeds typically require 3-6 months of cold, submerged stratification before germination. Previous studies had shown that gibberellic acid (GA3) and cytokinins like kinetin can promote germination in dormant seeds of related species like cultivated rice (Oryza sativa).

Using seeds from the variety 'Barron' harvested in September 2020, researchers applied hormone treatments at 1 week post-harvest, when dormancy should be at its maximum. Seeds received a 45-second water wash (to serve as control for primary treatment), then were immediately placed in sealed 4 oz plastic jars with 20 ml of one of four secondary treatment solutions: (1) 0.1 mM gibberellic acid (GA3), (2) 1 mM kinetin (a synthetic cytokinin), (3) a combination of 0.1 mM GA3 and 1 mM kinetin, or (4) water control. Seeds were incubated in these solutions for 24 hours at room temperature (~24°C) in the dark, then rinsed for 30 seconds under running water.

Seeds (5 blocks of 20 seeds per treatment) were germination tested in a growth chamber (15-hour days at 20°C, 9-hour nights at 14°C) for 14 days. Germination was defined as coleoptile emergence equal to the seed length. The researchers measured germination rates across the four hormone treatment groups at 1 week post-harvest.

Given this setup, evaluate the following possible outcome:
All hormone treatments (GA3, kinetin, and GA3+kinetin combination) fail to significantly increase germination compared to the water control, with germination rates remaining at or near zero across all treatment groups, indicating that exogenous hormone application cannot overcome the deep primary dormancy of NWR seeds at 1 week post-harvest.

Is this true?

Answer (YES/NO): YES